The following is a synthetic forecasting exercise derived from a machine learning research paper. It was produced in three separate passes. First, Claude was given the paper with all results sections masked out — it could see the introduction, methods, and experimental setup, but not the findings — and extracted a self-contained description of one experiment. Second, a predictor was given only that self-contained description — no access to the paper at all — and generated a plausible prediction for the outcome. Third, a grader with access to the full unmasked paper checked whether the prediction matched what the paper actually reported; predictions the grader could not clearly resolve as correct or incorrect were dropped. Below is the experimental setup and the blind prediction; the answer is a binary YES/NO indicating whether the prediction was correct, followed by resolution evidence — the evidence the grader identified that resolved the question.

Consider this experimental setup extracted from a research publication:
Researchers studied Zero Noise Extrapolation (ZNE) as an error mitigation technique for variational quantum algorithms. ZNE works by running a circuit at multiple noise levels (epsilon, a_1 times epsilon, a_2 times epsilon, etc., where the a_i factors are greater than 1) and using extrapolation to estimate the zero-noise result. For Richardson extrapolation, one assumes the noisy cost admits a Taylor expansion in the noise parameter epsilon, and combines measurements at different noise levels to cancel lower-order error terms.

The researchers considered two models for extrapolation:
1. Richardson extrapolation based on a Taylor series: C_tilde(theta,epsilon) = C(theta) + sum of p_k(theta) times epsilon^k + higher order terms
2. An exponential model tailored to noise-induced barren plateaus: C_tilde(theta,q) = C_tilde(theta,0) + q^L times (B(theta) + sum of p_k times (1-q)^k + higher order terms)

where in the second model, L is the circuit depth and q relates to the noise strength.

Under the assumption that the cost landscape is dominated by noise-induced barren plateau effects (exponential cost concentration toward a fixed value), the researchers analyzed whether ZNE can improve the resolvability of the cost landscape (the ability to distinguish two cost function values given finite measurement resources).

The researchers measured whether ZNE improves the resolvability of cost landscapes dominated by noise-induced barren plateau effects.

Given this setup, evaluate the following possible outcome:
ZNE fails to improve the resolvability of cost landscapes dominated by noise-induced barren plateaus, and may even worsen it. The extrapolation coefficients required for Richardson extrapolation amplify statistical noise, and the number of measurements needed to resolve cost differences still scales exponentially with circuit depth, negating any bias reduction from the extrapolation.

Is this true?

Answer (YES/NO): YES